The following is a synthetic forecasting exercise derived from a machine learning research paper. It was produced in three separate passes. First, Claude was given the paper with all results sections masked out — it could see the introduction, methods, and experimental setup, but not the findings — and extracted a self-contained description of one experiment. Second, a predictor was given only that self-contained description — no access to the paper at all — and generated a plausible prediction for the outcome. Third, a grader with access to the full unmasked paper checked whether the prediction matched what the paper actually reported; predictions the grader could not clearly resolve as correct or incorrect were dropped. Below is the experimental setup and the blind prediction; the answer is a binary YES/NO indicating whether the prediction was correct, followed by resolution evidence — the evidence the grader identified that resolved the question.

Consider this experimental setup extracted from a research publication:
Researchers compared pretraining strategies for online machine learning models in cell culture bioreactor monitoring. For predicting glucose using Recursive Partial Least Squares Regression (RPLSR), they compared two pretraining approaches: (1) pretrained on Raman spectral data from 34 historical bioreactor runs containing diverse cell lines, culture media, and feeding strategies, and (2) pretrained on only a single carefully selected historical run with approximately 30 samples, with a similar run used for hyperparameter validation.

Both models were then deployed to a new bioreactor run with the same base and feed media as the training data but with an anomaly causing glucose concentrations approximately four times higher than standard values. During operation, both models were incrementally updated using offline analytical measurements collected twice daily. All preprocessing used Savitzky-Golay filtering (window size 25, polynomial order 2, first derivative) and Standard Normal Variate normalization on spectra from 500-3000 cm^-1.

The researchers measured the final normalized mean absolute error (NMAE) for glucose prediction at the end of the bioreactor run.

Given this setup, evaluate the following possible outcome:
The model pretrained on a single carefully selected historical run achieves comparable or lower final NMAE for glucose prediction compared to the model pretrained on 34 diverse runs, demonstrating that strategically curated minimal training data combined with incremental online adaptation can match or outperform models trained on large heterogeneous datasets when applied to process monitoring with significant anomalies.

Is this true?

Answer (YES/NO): NO